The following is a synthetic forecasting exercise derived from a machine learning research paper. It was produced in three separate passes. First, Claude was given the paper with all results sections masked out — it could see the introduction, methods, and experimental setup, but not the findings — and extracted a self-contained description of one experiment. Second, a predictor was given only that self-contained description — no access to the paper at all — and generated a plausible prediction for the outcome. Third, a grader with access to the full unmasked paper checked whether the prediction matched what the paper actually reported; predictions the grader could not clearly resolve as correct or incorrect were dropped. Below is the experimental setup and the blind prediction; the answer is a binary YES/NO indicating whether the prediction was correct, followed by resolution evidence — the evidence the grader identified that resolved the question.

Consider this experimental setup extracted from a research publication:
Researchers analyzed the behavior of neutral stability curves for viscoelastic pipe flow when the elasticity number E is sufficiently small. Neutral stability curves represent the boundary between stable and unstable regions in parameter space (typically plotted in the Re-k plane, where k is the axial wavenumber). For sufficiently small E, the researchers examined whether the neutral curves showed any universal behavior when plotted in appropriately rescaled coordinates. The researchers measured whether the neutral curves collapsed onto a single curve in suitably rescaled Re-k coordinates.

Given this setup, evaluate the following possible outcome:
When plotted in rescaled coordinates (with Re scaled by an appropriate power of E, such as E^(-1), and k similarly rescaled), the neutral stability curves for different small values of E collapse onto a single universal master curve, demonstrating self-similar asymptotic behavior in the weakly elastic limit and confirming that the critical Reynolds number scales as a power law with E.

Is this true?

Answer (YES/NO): YES